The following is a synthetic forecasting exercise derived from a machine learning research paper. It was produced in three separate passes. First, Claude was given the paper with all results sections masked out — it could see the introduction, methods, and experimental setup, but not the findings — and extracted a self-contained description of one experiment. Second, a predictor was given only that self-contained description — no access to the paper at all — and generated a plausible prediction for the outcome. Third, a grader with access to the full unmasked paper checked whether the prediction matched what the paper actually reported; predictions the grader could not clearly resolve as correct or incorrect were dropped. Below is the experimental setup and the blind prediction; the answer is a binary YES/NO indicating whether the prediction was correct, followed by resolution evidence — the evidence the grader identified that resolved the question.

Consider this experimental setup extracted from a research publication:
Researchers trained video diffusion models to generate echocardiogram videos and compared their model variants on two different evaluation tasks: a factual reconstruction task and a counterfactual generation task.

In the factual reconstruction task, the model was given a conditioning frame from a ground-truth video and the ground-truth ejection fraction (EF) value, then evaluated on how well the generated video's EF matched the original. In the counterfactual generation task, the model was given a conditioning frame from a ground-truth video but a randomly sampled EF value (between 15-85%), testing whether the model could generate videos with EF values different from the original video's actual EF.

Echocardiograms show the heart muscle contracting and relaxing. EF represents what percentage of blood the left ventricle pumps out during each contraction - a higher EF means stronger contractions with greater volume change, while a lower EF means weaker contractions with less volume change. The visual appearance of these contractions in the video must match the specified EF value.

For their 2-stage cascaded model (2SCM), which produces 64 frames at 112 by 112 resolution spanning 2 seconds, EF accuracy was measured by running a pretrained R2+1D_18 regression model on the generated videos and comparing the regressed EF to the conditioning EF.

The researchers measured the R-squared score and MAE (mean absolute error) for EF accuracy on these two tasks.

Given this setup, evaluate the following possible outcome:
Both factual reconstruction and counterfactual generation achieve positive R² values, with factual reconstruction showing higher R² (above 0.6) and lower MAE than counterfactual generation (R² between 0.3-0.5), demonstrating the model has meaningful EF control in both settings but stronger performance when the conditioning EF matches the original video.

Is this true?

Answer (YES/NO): NO